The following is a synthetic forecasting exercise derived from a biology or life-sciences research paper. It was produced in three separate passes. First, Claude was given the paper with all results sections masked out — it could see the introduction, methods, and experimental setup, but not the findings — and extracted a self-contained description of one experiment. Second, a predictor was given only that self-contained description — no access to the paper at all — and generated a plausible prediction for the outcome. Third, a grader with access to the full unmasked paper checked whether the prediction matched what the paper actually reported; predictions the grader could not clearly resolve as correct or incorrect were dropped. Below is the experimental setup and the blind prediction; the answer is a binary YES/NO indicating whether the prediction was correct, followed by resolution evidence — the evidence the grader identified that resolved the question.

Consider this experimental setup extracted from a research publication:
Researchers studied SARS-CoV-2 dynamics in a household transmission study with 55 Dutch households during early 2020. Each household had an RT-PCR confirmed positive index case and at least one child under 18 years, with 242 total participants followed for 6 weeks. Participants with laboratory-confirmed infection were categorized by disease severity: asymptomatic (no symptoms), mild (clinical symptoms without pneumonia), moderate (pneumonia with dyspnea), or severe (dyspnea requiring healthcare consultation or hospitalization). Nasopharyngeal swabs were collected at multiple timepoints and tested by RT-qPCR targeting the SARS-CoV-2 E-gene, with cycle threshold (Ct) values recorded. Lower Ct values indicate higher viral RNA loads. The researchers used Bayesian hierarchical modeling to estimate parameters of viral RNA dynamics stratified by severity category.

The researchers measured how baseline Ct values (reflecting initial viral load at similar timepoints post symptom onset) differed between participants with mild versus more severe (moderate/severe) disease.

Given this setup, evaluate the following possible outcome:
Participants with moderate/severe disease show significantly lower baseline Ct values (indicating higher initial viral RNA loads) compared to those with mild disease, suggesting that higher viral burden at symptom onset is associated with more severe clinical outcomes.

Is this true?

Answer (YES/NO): NO